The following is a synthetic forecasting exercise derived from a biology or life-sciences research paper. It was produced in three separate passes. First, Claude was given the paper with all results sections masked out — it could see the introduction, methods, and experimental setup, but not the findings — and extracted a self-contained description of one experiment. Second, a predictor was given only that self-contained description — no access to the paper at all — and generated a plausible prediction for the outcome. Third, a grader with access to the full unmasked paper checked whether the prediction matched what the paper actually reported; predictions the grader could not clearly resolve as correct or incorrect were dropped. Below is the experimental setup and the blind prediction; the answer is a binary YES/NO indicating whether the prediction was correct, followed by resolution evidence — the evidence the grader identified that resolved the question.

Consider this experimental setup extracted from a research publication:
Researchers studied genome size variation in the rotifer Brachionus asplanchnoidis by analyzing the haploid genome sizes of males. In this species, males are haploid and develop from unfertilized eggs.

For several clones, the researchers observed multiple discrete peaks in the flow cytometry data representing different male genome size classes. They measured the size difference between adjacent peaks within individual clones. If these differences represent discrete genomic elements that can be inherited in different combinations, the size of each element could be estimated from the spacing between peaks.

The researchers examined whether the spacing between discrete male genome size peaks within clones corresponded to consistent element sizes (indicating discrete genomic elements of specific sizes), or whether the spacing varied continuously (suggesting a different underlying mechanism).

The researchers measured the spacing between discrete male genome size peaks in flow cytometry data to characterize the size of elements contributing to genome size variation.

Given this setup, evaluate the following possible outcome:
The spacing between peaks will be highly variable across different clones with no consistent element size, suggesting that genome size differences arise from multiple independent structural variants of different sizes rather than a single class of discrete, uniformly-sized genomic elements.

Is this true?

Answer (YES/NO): NO